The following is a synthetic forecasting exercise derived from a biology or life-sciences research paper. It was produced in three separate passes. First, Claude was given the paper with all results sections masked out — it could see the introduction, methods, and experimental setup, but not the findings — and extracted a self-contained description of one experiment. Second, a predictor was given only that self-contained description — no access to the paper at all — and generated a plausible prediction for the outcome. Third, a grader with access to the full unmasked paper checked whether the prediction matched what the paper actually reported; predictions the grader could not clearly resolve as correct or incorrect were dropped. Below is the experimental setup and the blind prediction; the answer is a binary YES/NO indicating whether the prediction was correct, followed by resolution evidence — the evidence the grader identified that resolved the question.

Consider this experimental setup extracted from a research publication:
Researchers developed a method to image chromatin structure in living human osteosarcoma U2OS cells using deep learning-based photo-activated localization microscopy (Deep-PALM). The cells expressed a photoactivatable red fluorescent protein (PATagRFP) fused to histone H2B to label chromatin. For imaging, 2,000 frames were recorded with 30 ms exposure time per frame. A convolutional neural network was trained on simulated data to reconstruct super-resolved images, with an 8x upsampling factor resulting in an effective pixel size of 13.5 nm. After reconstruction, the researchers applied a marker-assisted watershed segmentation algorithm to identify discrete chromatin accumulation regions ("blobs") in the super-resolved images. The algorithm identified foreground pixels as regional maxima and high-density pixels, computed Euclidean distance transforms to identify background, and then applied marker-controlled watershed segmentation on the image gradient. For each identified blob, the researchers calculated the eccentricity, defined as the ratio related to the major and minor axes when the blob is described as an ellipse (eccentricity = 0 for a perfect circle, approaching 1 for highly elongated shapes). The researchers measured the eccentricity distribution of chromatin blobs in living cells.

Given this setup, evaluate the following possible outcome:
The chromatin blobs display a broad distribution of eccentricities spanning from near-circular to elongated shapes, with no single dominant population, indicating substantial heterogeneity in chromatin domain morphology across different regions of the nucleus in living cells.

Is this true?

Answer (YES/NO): NO